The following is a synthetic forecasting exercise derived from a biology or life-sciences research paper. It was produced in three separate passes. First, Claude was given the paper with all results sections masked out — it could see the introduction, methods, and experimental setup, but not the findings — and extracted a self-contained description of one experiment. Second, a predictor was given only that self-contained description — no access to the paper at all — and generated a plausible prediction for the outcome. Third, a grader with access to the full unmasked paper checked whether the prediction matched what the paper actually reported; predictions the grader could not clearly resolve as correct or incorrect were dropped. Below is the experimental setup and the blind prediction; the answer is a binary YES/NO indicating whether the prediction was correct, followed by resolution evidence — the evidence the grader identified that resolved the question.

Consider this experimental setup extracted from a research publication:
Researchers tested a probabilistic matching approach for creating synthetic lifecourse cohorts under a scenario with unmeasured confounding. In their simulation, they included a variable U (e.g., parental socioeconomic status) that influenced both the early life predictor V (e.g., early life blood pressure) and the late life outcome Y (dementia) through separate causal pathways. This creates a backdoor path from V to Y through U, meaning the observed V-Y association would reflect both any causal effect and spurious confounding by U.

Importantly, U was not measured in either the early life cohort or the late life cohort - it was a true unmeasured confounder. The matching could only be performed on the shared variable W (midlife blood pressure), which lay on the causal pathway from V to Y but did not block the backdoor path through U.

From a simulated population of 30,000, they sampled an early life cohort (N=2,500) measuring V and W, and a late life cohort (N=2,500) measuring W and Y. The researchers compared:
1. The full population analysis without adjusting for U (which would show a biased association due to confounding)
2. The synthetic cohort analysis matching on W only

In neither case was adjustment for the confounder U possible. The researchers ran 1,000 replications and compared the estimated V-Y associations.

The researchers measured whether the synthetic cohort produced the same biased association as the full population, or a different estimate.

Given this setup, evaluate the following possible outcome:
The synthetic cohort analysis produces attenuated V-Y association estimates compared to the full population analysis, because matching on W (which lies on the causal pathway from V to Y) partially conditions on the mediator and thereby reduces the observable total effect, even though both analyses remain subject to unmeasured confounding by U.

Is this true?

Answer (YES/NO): NO